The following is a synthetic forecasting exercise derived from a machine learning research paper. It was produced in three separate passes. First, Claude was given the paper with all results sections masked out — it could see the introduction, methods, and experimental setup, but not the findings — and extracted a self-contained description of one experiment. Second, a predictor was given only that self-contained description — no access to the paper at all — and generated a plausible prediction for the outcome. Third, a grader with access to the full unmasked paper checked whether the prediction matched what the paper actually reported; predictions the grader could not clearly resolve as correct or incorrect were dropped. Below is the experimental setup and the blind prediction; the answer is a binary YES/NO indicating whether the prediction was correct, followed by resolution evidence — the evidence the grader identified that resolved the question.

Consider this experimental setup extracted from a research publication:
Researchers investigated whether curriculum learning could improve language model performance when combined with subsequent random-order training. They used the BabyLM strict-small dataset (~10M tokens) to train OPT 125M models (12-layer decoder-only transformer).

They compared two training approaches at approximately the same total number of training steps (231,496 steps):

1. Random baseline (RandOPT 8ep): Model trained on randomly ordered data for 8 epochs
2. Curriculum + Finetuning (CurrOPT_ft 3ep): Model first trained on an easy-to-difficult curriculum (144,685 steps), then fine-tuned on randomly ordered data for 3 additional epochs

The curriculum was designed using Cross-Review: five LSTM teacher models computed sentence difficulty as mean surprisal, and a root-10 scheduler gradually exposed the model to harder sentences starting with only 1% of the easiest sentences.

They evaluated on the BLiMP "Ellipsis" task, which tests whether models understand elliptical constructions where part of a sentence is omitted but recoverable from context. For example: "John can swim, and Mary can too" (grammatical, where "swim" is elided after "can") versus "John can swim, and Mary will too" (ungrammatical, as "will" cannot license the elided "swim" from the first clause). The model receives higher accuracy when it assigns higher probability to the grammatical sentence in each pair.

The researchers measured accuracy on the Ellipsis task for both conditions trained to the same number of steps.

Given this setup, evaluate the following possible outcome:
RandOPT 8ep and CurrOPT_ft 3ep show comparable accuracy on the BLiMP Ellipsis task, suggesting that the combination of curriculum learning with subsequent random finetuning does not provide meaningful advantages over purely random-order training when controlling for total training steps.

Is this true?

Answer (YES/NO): NO